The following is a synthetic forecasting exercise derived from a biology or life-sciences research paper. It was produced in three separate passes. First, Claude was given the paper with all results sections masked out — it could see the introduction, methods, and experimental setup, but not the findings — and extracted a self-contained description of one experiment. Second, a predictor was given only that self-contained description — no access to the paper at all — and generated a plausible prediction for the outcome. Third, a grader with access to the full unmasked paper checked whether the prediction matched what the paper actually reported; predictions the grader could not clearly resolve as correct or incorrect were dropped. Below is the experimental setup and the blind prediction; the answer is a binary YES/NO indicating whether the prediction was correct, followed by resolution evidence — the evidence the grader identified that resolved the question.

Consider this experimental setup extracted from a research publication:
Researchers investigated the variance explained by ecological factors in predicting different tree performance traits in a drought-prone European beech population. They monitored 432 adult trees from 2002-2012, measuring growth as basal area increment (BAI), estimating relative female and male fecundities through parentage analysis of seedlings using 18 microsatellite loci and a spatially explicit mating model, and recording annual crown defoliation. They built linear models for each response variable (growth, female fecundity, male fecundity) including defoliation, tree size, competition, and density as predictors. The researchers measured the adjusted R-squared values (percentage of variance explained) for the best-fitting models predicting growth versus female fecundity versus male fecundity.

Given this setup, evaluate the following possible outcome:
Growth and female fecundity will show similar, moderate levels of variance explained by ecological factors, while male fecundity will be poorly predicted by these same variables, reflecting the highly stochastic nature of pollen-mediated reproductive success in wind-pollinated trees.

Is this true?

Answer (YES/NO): NO